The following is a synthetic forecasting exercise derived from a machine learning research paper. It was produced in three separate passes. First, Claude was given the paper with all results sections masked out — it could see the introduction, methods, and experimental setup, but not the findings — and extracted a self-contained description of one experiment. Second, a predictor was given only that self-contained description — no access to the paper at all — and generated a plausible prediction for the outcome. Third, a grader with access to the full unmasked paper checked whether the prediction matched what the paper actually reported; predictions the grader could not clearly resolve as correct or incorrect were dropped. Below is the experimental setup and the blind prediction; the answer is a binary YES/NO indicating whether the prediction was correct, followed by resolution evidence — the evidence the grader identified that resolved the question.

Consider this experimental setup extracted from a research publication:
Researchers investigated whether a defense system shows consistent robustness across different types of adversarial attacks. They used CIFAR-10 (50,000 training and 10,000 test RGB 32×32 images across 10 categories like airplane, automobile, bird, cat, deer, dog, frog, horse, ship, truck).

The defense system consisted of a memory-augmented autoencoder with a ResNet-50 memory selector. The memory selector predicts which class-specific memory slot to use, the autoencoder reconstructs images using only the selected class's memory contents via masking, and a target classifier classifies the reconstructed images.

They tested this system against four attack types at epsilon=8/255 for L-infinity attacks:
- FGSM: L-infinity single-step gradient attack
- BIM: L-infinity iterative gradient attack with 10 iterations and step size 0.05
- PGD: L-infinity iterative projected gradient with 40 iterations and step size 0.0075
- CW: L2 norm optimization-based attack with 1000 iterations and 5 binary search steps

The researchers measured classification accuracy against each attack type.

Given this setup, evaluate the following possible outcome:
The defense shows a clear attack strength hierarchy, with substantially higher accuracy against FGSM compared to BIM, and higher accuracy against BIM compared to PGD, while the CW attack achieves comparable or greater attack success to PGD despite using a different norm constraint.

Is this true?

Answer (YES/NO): NO